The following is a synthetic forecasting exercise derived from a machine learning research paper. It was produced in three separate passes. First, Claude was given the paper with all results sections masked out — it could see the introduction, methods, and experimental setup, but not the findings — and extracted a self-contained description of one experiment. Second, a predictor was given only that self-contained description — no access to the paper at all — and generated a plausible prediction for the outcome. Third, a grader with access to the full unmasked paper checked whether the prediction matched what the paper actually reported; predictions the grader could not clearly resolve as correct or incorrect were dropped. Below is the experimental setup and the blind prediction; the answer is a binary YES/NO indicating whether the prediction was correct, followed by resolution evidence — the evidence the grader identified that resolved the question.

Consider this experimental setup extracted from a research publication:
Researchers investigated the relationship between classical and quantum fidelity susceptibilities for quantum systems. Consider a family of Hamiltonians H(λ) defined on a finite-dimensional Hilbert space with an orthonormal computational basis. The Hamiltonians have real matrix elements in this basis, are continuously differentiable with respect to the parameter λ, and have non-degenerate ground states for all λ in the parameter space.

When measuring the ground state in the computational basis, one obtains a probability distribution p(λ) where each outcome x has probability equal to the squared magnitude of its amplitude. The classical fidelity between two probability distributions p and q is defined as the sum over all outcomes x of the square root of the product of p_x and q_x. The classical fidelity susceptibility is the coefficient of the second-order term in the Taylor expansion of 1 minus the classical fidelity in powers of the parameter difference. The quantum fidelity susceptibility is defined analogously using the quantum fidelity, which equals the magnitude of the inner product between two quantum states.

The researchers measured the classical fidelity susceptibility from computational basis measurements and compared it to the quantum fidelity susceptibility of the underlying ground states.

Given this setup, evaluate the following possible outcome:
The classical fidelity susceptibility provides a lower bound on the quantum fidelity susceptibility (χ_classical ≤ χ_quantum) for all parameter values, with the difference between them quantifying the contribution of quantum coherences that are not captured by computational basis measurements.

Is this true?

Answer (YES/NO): NO